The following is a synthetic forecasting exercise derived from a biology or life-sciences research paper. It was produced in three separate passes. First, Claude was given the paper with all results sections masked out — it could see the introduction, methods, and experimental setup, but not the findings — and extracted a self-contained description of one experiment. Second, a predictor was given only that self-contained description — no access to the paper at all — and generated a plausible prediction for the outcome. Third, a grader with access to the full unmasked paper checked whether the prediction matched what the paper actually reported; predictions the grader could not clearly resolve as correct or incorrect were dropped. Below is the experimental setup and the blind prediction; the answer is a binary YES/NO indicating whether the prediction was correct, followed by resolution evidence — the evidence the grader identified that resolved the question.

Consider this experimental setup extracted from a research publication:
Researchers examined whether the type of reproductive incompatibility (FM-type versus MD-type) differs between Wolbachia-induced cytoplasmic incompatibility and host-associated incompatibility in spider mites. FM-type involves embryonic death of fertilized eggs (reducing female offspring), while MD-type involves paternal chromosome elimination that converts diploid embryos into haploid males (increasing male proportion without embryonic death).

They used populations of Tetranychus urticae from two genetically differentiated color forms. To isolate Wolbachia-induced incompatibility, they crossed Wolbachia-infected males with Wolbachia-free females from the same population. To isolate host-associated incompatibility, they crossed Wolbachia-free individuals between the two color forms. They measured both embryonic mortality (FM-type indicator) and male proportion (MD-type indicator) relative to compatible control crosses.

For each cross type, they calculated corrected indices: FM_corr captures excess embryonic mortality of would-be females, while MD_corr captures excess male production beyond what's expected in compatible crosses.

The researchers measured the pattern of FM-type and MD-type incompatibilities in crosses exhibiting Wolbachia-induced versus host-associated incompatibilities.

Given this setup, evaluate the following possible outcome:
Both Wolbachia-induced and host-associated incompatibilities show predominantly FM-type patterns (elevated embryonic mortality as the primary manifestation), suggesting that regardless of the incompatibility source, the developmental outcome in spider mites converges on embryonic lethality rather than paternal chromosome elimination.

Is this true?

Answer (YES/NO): NO